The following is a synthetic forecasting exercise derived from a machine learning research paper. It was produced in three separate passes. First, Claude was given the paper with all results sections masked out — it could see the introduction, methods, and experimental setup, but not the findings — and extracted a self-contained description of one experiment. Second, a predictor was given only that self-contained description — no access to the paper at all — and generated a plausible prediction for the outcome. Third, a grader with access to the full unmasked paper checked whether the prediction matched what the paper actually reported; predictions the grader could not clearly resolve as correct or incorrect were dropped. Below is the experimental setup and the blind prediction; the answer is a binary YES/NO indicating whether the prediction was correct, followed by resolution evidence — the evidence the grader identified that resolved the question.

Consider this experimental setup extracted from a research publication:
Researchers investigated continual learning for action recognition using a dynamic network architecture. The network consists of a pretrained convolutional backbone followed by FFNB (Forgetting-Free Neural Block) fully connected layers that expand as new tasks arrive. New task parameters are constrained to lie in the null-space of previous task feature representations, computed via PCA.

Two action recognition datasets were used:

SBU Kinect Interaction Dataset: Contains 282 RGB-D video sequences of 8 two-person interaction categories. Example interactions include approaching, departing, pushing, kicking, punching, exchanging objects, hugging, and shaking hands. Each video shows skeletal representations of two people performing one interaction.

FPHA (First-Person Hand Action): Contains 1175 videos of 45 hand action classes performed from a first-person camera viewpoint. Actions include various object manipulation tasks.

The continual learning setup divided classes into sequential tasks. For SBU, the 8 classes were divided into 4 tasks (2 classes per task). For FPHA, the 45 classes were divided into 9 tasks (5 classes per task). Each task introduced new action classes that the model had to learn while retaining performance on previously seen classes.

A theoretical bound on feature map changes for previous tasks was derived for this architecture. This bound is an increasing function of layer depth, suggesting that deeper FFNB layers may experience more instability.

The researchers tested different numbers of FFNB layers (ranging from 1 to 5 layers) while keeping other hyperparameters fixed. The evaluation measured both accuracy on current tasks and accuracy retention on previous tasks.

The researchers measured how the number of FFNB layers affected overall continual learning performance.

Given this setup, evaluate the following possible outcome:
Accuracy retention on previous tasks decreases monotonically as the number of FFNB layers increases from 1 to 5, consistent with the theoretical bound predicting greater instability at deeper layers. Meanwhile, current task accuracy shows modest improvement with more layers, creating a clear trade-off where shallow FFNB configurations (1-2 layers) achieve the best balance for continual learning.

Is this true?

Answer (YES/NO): NO